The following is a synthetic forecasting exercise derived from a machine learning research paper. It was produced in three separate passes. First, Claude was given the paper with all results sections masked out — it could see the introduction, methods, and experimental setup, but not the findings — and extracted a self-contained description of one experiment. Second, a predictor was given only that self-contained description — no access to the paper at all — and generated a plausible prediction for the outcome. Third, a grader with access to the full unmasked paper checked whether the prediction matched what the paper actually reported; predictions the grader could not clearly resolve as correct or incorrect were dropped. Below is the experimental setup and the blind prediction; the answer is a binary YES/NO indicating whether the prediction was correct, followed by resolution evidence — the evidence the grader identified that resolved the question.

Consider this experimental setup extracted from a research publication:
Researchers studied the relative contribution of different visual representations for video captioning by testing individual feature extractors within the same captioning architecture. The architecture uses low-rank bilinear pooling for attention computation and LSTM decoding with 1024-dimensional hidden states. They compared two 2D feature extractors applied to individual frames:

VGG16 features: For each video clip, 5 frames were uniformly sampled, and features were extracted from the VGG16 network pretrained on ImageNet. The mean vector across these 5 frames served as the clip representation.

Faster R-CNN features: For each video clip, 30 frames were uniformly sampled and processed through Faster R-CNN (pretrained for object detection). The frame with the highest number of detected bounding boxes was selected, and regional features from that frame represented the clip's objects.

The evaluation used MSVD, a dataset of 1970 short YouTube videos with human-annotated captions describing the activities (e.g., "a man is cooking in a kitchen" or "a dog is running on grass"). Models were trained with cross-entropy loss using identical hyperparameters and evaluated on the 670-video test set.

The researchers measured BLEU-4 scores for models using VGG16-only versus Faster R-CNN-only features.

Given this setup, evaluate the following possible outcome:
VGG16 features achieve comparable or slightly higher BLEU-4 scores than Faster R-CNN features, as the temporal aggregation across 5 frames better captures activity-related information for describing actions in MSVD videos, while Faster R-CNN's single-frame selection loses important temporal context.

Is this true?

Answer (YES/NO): NO